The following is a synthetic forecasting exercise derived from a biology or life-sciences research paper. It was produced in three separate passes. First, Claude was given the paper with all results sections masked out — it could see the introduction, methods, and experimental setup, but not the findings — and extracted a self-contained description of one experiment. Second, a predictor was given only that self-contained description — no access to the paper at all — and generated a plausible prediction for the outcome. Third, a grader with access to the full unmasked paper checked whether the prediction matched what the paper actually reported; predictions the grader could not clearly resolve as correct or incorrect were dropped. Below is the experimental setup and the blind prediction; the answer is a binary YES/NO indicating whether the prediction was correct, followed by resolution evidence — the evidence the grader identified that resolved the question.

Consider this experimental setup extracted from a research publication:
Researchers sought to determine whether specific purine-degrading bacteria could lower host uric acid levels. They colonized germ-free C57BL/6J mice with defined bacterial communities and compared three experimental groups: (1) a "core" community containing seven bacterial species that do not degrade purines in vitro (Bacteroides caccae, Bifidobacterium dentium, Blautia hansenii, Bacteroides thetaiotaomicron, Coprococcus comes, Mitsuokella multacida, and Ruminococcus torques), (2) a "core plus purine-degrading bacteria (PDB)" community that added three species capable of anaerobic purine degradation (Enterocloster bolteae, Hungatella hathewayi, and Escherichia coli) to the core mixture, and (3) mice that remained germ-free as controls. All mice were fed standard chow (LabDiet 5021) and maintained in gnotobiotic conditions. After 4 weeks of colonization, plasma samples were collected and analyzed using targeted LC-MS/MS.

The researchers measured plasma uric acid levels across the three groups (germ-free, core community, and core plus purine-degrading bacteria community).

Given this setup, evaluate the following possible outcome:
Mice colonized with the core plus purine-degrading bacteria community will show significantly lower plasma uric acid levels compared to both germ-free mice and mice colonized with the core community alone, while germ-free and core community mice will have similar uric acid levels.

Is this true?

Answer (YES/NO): YES